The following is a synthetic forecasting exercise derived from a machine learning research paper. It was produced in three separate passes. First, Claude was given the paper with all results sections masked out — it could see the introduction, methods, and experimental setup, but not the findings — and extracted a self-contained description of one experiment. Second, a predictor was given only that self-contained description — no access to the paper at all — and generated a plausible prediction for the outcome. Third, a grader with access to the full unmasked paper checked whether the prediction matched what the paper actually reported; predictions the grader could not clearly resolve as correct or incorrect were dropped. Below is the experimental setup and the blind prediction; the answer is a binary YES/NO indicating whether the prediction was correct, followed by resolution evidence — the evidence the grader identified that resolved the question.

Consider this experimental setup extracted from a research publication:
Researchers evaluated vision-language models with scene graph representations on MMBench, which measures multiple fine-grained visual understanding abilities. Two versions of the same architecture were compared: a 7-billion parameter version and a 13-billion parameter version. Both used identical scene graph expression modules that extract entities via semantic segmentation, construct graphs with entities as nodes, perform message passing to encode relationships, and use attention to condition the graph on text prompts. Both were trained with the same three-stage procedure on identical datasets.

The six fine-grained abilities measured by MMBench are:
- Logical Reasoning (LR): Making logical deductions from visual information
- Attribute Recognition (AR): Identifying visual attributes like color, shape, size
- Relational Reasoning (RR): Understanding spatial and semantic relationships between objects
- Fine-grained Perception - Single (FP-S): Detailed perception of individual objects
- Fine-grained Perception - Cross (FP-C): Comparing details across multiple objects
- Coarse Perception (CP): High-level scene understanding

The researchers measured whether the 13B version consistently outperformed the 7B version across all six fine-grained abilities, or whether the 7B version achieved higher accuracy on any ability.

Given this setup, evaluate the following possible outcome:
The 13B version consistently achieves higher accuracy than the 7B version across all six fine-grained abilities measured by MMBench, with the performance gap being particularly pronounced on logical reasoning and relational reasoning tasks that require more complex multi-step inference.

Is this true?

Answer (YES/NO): NO